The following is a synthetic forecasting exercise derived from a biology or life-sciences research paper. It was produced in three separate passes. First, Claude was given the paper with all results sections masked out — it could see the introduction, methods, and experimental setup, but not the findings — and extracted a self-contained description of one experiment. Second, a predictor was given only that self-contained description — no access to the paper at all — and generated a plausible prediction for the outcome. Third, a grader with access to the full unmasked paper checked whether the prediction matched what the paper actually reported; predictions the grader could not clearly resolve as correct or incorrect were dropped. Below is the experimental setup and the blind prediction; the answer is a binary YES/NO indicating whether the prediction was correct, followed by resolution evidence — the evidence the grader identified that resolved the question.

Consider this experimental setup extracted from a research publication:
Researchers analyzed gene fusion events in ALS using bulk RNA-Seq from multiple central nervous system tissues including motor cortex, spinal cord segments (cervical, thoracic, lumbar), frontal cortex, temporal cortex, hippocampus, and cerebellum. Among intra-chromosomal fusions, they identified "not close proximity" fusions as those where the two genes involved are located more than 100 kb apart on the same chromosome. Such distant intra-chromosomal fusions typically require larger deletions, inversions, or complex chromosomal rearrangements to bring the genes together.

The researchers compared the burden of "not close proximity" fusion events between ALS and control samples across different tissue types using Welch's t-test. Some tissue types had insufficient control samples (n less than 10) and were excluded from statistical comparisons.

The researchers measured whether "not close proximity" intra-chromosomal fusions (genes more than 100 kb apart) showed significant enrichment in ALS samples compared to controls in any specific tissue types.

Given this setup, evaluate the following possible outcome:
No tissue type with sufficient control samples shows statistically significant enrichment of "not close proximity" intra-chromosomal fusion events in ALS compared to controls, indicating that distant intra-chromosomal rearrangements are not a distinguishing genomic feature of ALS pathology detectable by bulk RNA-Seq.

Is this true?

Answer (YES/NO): NO